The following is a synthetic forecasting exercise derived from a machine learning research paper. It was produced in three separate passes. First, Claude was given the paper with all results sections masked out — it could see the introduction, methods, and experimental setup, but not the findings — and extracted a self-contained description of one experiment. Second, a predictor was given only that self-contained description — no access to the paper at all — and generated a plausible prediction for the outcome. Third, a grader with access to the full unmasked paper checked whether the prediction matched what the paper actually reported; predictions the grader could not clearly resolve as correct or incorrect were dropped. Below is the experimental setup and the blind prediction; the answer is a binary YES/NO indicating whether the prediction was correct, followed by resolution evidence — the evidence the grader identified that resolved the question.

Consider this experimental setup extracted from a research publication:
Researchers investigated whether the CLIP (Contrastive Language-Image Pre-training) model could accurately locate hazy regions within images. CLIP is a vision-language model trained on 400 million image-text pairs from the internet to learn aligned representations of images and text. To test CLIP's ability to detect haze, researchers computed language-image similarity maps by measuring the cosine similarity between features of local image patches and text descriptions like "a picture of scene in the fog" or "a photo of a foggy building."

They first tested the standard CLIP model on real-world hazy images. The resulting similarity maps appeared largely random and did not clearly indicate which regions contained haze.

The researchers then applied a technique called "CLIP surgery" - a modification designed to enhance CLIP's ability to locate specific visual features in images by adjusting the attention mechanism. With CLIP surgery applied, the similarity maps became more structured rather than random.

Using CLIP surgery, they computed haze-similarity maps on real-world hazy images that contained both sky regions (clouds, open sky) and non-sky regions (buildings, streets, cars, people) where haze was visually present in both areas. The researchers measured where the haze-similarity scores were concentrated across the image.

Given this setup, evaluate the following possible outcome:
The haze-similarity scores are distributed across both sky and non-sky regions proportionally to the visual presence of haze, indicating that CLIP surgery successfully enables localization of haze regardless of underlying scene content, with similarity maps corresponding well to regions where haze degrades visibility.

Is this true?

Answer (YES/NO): NO